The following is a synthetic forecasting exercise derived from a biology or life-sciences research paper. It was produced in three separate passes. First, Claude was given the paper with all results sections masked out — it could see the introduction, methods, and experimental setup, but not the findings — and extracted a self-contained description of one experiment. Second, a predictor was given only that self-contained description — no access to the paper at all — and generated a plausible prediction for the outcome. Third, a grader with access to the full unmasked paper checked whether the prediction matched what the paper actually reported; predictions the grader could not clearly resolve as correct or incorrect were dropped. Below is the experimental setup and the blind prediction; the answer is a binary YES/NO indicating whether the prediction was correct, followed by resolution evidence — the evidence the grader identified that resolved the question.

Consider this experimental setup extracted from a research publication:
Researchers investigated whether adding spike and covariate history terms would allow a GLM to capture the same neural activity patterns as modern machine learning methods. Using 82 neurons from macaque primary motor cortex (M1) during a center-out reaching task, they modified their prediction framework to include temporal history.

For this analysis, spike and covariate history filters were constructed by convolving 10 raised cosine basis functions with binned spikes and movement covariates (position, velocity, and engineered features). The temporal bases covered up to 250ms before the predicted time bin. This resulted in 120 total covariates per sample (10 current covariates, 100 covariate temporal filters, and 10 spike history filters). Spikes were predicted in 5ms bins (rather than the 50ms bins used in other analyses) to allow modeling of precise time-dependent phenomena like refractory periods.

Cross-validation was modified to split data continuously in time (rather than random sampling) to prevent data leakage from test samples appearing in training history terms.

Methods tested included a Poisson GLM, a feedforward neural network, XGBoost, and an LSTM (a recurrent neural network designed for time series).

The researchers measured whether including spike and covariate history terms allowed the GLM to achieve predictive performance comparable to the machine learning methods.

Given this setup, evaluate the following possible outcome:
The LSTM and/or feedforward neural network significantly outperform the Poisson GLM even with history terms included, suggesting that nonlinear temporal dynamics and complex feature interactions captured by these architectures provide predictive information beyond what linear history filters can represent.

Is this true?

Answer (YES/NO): YES